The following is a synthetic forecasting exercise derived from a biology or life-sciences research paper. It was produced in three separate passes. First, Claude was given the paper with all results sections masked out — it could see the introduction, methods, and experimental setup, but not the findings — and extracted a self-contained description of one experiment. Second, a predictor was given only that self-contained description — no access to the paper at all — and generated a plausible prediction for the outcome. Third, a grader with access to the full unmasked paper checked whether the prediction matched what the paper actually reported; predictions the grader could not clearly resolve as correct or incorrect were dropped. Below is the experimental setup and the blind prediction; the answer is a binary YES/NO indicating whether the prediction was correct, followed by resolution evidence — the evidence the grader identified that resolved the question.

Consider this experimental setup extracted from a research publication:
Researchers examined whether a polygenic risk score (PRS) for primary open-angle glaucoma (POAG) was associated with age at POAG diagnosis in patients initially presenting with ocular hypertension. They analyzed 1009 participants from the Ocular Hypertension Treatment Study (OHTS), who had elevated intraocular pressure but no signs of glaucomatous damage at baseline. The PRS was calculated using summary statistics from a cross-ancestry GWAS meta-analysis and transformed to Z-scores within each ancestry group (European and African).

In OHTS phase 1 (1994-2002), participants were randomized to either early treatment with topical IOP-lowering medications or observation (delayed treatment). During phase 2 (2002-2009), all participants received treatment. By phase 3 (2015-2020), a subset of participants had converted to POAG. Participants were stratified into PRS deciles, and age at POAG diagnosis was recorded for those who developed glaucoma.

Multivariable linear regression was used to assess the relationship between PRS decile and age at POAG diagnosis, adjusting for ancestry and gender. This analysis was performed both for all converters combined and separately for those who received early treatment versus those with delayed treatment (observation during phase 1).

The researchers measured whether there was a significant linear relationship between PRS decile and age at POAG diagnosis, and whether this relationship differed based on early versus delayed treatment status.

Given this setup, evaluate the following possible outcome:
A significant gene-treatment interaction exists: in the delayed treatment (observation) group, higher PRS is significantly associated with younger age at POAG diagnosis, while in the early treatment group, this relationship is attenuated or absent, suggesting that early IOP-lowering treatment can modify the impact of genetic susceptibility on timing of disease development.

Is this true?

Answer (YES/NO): YES